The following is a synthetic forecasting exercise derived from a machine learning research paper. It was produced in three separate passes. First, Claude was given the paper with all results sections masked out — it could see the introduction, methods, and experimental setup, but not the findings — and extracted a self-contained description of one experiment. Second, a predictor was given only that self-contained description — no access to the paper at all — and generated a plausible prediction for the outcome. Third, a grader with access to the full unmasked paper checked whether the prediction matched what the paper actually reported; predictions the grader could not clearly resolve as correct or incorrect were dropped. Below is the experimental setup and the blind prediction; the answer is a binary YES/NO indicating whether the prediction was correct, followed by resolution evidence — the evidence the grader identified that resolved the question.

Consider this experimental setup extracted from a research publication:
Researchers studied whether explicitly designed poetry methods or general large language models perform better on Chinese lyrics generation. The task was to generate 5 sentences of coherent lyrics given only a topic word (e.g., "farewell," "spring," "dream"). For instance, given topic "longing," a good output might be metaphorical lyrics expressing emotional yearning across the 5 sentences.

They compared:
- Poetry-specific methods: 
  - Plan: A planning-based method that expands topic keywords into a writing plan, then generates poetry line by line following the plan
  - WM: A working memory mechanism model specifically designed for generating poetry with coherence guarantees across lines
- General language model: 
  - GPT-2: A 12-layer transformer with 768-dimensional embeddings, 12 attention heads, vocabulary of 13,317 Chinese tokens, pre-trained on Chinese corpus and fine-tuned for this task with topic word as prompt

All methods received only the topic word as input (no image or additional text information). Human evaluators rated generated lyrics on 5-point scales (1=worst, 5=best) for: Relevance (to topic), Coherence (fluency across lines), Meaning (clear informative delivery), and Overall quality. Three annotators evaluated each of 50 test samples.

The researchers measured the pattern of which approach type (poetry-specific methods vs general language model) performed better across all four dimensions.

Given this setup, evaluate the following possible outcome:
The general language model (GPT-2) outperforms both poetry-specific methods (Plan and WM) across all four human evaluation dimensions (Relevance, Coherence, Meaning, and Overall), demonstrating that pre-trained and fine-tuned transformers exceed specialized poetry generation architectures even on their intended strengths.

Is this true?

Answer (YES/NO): NO